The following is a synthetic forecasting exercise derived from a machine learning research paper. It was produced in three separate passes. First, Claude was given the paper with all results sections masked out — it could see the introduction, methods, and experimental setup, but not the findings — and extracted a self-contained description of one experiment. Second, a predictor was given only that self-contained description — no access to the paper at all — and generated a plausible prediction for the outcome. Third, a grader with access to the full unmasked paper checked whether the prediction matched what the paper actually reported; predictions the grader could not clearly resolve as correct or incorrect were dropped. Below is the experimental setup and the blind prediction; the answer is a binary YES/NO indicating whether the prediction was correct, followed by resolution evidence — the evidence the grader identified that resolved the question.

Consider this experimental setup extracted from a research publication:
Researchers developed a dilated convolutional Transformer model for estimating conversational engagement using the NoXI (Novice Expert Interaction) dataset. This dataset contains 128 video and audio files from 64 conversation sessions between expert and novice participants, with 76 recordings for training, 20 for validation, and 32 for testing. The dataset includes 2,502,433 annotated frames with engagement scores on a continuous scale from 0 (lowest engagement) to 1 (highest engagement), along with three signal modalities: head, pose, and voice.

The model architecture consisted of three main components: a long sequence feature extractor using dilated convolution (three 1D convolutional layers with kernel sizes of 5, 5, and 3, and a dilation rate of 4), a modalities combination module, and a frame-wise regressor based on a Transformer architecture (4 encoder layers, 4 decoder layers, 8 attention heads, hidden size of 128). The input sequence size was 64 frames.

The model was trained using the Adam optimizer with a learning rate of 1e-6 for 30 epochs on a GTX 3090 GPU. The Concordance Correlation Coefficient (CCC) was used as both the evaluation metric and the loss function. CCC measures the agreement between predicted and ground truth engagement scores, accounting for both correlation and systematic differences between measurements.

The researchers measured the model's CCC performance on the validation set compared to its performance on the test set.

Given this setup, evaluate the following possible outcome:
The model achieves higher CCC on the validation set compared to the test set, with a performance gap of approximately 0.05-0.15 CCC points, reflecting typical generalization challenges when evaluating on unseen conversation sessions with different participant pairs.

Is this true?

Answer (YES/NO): YES